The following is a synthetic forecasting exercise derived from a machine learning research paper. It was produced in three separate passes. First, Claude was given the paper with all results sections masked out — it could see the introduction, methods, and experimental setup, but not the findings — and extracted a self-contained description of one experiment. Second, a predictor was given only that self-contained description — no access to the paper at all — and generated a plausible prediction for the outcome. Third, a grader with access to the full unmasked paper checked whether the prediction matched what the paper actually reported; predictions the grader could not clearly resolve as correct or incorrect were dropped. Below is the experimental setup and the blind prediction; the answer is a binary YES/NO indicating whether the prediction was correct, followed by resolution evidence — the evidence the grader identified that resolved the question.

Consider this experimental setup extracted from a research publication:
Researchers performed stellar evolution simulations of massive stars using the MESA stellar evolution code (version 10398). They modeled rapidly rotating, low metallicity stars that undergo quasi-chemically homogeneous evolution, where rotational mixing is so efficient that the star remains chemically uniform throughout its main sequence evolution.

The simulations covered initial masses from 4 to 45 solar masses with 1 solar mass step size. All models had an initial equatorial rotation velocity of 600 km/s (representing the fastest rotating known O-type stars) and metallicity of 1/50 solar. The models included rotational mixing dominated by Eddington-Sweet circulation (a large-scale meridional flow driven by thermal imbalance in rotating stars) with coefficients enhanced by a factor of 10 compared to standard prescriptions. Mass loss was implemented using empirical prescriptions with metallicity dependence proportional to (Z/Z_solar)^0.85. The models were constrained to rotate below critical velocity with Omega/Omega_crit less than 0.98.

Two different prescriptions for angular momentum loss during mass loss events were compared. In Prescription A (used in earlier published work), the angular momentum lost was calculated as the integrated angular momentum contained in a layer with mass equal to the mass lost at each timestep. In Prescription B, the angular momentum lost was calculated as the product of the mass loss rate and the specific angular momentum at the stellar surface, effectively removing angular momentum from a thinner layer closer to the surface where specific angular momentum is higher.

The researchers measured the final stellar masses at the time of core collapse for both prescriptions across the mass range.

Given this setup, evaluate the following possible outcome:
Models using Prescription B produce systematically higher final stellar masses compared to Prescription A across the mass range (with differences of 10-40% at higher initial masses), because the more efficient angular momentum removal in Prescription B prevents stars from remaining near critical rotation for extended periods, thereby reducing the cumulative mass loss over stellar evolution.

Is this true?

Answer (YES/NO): YES